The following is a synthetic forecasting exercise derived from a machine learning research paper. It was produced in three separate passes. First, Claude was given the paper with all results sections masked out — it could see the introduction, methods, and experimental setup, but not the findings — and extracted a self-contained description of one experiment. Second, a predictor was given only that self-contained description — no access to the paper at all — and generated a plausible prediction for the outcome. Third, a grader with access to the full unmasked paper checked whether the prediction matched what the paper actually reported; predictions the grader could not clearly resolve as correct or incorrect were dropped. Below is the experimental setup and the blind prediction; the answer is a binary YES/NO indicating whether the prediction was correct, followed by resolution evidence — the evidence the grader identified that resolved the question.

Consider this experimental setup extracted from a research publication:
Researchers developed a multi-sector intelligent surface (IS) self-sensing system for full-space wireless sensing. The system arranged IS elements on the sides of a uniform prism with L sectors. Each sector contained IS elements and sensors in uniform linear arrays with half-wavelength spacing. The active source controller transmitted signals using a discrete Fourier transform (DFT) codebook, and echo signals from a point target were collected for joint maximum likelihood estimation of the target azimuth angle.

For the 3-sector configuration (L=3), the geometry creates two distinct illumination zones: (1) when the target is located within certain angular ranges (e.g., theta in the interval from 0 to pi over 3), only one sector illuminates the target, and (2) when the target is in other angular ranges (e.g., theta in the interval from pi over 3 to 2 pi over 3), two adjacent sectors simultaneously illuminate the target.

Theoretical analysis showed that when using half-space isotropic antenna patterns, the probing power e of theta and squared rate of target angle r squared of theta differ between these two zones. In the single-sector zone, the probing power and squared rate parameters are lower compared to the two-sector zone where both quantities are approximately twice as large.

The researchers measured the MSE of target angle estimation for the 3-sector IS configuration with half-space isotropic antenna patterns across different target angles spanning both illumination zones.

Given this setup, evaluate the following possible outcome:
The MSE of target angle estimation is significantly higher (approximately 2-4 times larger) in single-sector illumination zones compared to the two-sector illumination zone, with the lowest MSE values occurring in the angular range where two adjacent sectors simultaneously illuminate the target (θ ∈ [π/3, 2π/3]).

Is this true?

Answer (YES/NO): YES